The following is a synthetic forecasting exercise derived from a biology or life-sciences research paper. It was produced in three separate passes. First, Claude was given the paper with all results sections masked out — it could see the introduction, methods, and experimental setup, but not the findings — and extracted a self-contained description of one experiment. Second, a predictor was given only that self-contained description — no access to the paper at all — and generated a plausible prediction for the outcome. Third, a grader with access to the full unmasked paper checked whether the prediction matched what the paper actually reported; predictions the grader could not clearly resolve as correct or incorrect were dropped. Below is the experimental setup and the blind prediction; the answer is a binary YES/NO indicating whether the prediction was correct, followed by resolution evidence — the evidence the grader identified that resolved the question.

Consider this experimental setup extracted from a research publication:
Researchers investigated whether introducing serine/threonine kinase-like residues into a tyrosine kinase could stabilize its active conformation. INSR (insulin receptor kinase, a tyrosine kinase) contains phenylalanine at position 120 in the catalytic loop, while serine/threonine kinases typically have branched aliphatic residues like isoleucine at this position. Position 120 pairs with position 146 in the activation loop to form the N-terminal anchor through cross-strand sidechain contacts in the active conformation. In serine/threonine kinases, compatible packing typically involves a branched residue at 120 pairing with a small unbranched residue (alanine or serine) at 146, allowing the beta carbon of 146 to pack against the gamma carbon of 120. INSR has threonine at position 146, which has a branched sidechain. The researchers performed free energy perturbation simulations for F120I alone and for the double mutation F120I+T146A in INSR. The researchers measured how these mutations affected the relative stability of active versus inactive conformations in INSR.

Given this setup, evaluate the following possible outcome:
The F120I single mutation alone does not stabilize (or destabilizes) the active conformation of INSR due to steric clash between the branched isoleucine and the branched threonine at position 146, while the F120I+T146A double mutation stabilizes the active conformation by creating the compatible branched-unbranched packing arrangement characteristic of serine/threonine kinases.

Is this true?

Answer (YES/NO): YES